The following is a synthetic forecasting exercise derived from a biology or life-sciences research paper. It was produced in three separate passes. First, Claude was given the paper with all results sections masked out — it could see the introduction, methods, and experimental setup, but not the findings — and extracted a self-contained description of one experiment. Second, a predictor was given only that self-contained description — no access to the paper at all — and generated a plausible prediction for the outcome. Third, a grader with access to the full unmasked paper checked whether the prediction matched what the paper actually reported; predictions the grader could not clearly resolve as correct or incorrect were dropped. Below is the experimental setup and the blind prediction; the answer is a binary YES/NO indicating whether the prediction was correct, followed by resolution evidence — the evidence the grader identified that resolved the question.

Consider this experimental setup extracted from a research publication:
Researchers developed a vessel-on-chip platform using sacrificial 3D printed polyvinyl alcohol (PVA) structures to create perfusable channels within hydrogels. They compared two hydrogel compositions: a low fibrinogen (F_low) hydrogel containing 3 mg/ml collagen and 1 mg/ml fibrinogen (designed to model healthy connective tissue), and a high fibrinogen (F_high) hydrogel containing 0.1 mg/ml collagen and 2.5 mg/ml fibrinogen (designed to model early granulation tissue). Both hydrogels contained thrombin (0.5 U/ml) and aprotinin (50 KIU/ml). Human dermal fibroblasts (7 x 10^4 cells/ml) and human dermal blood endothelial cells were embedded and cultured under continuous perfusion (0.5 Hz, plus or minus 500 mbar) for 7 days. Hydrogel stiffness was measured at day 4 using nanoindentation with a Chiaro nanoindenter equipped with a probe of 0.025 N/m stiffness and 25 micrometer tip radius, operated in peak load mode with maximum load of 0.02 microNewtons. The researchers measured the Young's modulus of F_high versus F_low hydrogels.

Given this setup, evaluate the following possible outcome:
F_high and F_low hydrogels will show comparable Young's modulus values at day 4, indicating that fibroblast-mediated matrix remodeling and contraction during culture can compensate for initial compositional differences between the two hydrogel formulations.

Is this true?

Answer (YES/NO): NO